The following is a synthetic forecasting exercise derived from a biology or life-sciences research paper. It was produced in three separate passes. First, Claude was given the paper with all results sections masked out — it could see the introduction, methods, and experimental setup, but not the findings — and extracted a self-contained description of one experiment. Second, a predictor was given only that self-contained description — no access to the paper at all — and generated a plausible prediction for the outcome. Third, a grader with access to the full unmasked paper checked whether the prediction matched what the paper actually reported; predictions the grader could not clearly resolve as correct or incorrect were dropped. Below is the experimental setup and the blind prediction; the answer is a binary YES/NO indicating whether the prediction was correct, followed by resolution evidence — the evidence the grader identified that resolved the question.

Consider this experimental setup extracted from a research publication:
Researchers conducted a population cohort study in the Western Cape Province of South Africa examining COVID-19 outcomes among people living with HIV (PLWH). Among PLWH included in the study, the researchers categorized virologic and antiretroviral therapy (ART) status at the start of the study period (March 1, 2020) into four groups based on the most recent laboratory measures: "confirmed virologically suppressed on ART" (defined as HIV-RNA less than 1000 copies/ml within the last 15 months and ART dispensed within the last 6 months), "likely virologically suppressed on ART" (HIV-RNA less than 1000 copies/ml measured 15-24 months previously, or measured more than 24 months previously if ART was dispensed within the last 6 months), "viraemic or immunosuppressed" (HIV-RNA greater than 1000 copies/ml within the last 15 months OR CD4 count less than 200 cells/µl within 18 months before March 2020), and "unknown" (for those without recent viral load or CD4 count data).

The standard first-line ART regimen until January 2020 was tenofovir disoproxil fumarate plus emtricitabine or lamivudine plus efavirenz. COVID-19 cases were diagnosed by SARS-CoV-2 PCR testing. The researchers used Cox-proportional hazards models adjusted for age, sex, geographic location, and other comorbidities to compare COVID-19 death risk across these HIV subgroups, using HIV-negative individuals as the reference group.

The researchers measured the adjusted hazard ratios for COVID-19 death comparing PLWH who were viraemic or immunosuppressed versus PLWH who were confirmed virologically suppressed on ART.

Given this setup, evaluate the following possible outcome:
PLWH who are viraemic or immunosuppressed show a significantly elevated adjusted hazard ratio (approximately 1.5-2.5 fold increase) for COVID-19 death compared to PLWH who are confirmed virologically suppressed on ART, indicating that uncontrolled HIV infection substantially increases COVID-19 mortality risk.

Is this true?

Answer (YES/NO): NO